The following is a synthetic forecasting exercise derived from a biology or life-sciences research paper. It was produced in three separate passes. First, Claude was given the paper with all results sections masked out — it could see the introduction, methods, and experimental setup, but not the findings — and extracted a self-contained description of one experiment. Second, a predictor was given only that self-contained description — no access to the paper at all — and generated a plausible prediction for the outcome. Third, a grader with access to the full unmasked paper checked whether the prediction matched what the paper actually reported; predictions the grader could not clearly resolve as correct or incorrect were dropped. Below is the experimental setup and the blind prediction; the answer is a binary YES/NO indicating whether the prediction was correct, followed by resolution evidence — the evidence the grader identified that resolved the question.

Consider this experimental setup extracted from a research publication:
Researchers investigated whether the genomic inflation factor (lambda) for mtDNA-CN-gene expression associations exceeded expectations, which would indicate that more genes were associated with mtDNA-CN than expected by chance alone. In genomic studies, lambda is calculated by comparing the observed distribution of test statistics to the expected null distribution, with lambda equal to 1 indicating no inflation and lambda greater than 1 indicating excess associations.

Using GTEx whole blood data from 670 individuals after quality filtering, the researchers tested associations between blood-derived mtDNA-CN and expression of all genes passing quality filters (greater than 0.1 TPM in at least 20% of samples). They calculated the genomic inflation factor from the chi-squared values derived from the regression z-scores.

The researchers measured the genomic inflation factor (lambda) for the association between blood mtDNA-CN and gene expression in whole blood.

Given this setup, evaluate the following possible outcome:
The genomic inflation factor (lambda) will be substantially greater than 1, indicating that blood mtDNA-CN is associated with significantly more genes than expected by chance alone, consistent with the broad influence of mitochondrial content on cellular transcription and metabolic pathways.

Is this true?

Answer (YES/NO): YES